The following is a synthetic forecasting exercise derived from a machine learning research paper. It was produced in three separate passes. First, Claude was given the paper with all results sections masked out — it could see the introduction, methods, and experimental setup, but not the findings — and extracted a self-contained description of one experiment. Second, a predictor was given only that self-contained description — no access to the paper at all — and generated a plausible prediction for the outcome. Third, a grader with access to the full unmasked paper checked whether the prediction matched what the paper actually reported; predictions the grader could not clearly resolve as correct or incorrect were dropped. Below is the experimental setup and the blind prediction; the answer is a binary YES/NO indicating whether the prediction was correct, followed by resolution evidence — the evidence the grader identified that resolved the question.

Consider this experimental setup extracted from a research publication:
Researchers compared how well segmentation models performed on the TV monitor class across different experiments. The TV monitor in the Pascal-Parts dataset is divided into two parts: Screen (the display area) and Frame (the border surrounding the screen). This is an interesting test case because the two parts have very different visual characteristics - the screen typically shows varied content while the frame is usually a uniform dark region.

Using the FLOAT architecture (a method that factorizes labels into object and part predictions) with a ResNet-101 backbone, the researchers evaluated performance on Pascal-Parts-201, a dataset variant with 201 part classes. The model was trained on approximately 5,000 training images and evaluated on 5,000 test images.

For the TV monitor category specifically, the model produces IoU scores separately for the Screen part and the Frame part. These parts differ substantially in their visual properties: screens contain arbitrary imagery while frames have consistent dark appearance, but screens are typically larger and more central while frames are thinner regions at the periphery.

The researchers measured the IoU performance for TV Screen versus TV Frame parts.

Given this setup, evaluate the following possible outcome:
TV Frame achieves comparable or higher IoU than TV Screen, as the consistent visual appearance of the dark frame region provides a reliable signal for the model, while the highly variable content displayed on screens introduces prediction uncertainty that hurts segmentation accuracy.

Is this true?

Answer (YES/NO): NO